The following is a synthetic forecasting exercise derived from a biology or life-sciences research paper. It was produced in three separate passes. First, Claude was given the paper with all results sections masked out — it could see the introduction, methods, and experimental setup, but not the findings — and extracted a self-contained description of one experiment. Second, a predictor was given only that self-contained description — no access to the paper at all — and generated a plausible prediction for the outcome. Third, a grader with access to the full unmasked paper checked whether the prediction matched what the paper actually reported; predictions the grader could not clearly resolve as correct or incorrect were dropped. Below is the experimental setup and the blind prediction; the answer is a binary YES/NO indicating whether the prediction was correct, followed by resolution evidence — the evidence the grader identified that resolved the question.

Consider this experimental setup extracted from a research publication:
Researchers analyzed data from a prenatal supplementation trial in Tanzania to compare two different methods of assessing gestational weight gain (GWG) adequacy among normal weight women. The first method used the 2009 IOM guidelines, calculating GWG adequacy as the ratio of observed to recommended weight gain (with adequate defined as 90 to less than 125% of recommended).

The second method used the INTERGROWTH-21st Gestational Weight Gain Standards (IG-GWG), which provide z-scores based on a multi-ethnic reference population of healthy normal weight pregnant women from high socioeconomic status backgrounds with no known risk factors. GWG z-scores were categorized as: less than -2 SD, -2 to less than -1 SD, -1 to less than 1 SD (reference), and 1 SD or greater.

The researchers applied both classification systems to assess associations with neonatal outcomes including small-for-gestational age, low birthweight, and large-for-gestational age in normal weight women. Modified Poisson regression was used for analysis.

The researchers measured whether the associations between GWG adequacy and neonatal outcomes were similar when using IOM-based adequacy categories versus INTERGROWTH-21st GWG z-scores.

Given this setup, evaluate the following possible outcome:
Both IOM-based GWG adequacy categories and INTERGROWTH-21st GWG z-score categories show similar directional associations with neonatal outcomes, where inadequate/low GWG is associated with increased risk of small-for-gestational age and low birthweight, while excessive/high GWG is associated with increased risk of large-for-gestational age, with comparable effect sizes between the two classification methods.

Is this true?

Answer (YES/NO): YES